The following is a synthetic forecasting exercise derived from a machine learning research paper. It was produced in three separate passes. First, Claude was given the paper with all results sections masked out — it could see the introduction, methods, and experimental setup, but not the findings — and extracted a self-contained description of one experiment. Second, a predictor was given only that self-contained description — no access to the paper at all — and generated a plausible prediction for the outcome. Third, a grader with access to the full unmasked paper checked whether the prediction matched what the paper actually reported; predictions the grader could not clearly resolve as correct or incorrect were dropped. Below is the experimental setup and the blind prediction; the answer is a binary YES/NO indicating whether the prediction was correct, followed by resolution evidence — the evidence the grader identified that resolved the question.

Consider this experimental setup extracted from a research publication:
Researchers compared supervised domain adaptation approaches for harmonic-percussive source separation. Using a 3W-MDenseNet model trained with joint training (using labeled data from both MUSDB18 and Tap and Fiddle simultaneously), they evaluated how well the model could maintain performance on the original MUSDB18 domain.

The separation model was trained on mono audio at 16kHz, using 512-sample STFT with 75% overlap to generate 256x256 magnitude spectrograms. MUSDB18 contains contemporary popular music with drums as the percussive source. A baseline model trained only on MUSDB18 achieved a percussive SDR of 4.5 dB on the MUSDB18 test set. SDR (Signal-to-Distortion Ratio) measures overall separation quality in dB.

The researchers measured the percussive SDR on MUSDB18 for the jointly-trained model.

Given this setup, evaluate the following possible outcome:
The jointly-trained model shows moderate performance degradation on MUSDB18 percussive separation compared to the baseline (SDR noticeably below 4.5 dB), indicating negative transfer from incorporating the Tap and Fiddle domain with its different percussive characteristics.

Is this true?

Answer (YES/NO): NO